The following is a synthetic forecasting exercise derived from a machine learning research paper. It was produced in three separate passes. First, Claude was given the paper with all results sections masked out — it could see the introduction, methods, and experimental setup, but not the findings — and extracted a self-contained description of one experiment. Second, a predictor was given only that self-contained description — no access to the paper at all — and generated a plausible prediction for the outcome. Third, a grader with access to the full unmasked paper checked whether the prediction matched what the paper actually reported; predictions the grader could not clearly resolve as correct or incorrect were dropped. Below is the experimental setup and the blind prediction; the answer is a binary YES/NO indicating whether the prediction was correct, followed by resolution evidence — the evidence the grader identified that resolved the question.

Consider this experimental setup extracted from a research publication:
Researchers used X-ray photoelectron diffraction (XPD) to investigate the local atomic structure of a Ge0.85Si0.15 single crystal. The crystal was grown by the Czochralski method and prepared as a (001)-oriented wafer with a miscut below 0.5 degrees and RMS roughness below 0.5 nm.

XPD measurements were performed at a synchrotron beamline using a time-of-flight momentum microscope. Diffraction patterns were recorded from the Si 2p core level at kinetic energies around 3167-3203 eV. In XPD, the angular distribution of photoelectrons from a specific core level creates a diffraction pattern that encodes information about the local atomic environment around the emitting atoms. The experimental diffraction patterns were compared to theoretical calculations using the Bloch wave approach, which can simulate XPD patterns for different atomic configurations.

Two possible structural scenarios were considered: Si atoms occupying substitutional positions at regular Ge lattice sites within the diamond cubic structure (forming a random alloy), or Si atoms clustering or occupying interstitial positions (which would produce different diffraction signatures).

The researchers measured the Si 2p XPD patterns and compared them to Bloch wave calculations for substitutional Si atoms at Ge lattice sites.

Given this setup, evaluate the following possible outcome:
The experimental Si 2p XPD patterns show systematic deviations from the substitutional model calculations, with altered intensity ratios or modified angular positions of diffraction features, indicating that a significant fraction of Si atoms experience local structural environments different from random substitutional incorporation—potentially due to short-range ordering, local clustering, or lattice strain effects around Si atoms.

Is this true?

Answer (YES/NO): NO